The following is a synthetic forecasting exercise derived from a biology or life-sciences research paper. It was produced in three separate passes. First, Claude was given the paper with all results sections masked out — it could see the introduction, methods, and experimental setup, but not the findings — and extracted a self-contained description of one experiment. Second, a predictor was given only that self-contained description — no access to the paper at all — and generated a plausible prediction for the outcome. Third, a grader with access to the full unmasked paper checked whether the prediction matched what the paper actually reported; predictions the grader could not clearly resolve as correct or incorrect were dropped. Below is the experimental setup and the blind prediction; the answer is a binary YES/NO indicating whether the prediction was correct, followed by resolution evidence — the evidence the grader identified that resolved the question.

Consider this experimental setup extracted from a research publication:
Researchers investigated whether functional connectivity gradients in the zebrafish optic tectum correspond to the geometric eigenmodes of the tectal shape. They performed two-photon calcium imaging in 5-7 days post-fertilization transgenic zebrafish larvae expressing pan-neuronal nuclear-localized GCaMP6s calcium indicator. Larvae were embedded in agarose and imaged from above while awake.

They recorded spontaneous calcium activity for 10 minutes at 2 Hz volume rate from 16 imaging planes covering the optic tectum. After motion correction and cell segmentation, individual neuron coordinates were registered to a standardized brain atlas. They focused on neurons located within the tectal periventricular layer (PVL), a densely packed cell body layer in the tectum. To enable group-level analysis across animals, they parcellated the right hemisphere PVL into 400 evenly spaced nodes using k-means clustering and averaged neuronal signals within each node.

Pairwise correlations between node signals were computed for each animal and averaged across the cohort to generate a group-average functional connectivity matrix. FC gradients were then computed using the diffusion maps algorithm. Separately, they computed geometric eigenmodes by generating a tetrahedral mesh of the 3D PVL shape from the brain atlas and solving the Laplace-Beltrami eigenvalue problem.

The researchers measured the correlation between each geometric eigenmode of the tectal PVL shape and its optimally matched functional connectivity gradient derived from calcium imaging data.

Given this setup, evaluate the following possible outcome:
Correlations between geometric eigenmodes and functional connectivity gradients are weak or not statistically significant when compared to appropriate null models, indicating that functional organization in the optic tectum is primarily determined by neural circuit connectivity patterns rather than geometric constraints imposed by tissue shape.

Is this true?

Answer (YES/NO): NO